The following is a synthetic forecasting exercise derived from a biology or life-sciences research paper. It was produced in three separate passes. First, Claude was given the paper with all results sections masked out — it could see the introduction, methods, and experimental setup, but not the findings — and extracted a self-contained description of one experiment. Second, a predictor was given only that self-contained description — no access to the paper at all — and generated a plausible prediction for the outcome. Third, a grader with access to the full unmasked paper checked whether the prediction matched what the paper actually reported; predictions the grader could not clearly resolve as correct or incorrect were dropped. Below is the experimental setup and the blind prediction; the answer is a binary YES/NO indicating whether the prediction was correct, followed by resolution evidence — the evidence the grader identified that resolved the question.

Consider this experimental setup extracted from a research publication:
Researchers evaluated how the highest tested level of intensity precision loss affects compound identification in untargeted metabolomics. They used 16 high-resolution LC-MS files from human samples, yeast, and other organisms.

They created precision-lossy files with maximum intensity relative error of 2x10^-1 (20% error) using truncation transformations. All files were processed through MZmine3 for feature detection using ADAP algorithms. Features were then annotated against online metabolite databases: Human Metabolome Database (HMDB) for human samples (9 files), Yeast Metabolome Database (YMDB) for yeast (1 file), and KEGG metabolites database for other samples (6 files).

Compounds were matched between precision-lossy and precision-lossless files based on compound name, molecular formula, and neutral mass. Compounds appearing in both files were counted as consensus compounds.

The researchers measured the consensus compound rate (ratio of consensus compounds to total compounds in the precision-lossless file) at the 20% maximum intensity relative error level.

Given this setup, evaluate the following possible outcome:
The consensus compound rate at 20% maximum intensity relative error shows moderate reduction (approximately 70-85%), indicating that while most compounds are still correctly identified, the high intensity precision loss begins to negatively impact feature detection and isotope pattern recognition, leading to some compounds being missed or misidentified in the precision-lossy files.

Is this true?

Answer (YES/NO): NO